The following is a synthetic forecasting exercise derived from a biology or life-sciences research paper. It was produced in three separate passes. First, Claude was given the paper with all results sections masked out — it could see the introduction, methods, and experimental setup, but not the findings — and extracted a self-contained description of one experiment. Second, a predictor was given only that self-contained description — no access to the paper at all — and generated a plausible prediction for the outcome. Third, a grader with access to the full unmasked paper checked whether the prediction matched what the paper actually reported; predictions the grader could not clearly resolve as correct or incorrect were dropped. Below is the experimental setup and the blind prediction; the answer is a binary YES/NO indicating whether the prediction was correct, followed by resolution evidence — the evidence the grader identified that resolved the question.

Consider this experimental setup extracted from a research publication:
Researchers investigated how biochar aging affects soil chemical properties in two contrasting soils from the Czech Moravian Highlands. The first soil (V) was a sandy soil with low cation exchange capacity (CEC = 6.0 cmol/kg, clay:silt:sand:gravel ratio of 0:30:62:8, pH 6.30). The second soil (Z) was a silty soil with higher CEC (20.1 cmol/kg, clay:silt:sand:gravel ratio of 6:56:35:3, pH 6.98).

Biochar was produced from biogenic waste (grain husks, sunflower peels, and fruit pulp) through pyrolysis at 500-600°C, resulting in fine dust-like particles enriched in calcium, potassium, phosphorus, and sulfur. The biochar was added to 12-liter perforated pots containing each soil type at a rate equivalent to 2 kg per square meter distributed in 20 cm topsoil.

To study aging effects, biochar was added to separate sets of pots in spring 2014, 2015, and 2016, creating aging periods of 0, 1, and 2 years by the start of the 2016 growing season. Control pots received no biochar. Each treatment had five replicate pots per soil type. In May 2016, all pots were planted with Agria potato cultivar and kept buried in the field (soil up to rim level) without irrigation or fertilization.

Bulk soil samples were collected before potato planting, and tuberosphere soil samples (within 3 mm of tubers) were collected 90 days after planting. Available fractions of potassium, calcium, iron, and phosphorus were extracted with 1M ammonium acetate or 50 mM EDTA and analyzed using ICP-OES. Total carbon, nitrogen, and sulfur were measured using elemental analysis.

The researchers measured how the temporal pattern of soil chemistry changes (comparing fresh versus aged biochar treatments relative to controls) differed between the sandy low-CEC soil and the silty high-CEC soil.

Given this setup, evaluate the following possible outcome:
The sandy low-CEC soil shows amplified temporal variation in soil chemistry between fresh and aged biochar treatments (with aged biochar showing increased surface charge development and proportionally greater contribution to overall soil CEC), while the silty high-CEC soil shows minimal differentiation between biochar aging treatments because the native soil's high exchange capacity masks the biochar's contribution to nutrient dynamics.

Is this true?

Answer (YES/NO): NO